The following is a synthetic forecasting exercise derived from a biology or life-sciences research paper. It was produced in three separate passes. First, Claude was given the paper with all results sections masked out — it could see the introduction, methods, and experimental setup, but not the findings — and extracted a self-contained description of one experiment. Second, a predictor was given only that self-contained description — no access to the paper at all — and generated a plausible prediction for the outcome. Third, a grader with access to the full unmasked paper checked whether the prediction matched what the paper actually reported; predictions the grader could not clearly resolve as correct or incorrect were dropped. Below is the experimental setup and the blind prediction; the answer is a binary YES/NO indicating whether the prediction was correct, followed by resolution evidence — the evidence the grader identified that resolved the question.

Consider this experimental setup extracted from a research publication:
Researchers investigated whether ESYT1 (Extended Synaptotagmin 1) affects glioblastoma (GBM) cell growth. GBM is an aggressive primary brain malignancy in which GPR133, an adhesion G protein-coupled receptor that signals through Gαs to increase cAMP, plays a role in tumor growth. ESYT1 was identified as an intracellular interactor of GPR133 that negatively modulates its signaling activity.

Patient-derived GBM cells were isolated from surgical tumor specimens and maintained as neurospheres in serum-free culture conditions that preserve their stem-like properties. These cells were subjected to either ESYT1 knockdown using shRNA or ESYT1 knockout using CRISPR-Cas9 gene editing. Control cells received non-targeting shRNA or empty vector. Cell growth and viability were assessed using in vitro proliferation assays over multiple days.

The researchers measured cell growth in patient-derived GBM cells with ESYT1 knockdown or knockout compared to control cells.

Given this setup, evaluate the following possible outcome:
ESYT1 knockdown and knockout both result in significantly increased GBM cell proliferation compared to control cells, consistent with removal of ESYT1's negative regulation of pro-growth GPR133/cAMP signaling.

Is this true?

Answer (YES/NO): NO